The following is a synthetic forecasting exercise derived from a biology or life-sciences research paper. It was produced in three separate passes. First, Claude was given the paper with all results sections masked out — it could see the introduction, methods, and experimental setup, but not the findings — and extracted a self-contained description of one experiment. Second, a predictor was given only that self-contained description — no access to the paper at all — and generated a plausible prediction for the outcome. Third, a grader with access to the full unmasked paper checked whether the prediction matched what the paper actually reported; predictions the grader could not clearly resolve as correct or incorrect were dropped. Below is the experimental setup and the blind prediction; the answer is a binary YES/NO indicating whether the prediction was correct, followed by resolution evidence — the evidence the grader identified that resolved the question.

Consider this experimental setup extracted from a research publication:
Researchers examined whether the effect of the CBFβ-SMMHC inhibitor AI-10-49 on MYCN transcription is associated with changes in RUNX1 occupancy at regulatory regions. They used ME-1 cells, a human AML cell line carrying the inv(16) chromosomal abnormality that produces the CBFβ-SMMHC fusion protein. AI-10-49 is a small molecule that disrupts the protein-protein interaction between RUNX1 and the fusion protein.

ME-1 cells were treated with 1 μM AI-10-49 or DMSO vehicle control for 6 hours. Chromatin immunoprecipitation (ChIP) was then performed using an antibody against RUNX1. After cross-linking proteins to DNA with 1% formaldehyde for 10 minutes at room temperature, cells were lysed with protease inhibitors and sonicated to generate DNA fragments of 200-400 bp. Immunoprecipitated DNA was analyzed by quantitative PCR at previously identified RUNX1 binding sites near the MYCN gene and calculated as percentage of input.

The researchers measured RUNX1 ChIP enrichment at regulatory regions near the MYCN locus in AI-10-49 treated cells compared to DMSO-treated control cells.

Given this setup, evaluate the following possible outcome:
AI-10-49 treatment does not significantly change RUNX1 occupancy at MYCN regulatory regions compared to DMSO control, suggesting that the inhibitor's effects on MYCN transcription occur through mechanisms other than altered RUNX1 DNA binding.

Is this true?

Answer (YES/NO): NO